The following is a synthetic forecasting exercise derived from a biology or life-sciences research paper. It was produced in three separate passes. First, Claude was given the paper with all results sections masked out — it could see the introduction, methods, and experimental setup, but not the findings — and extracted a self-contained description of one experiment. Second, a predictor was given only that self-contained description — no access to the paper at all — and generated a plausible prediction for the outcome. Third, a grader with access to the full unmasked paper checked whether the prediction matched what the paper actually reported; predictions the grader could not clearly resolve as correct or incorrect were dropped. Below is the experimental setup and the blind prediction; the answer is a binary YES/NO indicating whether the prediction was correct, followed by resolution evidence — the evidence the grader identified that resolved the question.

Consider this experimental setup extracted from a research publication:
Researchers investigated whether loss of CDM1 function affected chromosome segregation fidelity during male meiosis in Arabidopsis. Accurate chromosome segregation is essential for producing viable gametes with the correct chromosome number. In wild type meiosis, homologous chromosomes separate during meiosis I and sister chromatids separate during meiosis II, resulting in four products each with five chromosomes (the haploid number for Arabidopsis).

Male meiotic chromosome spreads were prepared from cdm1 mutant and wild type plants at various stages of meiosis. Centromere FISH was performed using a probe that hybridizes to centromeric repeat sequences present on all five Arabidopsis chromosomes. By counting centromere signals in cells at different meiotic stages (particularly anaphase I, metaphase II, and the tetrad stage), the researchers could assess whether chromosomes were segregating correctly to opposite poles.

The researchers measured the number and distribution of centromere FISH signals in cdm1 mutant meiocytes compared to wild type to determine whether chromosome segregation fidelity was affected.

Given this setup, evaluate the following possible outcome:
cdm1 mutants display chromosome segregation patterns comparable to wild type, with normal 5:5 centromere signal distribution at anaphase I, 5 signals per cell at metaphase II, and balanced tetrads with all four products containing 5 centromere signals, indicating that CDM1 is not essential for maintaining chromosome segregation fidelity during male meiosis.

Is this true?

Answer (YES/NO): YES